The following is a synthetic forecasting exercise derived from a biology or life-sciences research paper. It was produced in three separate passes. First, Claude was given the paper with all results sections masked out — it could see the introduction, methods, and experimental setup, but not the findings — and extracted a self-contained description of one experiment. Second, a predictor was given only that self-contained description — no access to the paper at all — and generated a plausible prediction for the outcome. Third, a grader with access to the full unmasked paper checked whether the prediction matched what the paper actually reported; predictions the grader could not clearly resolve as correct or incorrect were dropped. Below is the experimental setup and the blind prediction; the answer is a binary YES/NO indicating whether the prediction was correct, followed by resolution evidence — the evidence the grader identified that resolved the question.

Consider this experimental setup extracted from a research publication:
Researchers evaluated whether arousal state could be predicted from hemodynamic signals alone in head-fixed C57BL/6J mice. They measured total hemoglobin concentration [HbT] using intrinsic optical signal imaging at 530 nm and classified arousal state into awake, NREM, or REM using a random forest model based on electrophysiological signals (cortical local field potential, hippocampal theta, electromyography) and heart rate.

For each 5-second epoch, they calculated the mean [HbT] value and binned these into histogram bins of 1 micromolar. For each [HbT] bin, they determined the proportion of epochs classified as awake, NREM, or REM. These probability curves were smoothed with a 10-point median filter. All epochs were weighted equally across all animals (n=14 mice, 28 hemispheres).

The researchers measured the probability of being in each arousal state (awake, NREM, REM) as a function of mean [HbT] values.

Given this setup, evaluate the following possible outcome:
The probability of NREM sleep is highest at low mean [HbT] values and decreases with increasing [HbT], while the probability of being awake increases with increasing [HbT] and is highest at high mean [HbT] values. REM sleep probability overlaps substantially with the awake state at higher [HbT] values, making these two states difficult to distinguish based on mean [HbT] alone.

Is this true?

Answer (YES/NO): NO